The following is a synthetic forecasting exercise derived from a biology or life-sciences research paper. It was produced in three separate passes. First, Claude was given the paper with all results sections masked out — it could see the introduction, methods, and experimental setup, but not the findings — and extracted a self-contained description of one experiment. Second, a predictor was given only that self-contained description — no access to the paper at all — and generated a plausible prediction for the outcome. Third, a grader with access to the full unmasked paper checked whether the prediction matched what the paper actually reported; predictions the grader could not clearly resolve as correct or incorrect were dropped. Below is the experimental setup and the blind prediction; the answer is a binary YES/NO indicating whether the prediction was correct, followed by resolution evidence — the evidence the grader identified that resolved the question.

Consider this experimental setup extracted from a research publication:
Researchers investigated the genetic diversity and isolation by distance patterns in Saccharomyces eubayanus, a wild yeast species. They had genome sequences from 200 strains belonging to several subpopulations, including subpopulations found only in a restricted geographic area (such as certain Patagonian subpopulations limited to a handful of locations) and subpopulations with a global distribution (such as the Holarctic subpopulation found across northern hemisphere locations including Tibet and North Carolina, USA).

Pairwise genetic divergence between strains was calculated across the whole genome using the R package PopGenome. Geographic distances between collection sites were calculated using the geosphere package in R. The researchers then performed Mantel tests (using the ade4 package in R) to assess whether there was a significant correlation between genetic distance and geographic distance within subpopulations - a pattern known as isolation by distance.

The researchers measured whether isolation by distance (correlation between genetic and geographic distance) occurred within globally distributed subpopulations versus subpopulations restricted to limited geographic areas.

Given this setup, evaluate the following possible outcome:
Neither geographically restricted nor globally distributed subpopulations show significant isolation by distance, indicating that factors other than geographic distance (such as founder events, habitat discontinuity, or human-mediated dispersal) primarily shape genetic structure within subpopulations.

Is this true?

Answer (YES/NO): NO